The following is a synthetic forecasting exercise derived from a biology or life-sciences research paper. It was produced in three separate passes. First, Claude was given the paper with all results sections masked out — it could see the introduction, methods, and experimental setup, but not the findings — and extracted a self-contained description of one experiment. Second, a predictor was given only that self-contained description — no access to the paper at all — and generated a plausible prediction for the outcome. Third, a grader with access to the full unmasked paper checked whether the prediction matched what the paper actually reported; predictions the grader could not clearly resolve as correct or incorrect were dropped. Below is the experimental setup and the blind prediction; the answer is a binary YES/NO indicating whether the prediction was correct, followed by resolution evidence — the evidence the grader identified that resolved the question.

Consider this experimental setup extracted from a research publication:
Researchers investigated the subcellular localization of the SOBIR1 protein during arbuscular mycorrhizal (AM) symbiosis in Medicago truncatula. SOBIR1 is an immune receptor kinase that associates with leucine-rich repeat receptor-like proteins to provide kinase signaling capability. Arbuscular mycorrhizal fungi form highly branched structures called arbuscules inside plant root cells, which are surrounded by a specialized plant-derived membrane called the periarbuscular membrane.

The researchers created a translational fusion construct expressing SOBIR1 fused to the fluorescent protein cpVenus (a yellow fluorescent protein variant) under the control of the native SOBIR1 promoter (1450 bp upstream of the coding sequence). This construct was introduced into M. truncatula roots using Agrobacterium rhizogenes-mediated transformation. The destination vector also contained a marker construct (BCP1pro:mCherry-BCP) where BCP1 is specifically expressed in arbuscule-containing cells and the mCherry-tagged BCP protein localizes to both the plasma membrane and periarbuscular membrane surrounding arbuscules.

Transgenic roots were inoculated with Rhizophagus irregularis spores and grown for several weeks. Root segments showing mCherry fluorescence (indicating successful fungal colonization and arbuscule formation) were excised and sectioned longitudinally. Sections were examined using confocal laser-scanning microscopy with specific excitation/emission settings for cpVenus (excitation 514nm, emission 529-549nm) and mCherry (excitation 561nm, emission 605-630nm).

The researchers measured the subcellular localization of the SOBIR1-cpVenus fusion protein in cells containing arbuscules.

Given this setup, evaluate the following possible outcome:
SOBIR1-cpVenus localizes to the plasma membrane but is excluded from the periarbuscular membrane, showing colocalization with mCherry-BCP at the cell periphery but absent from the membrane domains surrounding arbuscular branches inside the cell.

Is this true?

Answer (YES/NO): NO